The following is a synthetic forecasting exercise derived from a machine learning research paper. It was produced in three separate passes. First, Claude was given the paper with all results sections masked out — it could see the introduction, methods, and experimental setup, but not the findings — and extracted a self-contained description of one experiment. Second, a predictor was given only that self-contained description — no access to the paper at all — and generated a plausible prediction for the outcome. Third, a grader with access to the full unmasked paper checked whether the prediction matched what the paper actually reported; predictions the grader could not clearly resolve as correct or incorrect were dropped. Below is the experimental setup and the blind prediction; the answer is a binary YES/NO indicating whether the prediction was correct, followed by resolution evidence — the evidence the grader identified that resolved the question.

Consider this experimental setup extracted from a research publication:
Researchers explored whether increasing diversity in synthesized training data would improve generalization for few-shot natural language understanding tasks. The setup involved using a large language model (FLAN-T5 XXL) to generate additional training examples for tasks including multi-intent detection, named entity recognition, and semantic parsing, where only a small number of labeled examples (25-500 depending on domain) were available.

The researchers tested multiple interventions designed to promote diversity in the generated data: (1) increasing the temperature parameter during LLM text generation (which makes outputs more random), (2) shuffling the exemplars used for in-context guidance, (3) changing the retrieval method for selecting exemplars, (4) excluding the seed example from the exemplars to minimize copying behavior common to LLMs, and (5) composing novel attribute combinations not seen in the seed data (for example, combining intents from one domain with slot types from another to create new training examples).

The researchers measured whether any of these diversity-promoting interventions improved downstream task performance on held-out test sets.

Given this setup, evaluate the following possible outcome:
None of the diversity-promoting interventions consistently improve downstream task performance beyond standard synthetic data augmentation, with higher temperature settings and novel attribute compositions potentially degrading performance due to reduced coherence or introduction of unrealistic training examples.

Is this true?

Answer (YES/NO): YES